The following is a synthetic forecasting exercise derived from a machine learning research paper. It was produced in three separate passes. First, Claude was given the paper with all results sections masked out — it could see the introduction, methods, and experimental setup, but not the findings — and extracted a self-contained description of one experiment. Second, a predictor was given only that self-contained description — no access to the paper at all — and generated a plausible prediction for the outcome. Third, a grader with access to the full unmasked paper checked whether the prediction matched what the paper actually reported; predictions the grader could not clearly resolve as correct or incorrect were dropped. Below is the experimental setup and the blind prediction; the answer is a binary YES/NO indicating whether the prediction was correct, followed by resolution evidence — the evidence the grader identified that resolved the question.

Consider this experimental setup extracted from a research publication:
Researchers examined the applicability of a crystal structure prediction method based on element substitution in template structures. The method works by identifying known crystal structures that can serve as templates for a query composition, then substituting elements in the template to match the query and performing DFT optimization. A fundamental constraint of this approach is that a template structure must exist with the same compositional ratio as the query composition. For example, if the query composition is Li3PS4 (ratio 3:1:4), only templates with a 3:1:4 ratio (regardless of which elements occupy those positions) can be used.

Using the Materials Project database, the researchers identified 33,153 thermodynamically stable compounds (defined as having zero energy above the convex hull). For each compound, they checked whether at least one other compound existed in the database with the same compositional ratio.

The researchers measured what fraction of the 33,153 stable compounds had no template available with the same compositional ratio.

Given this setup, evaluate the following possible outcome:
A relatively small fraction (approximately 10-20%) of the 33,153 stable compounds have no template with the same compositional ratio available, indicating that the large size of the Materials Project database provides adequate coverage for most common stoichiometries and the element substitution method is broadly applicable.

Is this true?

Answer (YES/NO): NO